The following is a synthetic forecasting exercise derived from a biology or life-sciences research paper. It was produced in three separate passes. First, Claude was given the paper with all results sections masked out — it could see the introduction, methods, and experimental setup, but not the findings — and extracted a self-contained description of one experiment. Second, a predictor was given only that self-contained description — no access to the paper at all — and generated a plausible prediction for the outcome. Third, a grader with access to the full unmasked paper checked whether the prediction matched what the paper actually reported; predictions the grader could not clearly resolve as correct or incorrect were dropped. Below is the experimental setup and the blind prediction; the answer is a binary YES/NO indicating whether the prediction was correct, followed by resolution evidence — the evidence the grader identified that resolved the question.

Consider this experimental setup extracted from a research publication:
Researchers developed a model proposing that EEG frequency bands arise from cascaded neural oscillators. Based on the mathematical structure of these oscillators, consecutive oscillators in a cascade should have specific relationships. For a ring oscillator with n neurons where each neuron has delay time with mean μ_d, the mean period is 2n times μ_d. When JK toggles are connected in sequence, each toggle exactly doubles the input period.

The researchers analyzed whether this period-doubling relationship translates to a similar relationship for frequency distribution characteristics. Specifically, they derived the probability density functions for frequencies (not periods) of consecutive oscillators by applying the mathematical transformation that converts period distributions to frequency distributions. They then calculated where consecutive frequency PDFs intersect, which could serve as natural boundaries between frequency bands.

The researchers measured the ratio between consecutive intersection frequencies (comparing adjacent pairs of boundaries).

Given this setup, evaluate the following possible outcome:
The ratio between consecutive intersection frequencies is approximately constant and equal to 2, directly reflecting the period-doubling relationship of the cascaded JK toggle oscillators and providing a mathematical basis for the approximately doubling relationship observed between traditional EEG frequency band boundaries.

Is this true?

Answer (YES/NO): YES